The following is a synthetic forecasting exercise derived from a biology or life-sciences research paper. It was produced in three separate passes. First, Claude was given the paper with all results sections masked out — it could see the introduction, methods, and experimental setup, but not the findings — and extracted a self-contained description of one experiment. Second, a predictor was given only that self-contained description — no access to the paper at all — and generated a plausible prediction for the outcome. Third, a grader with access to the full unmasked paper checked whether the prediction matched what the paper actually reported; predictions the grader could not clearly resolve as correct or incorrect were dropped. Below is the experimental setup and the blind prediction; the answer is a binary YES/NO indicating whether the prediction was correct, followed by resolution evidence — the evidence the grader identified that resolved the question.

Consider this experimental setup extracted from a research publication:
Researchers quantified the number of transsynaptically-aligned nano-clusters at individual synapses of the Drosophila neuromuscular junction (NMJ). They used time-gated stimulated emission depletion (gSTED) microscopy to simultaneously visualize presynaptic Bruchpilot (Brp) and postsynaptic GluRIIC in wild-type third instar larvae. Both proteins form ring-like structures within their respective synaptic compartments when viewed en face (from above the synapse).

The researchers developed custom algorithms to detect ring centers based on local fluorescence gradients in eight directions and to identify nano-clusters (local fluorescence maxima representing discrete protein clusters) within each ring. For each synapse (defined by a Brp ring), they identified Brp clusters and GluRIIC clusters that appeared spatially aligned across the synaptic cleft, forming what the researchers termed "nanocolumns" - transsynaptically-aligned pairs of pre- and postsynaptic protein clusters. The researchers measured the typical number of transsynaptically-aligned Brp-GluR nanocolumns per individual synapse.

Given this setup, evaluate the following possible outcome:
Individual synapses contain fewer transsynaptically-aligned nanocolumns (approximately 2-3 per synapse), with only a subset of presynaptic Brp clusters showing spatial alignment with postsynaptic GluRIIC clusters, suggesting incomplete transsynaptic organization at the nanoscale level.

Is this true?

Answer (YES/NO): NO